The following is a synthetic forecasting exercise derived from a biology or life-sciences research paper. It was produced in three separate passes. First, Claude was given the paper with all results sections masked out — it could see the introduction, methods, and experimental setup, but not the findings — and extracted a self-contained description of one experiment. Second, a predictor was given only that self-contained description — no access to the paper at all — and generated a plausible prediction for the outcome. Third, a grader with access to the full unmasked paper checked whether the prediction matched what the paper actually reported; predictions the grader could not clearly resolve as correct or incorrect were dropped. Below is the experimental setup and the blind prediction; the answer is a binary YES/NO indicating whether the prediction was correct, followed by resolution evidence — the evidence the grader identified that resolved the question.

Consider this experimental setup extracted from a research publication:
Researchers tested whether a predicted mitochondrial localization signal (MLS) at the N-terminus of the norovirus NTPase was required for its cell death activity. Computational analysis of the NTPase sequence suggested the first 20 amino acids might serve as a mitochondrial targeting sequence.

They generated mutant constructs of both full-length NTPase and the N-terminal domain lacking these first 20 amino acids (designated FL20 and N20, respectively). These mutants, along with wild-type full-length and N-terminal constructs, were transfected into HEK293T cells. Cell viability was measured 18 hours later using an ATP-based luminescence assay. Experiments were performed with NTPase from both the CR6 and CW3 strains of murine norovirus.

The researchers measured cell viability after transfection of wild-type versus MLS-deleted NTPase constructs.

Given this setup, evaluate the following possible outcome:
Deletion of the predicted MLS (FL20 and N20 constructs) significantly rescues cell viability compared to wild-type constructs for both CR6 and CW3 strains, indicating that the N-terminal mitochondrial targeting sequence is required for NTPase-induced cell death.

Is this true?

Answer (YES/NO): YES